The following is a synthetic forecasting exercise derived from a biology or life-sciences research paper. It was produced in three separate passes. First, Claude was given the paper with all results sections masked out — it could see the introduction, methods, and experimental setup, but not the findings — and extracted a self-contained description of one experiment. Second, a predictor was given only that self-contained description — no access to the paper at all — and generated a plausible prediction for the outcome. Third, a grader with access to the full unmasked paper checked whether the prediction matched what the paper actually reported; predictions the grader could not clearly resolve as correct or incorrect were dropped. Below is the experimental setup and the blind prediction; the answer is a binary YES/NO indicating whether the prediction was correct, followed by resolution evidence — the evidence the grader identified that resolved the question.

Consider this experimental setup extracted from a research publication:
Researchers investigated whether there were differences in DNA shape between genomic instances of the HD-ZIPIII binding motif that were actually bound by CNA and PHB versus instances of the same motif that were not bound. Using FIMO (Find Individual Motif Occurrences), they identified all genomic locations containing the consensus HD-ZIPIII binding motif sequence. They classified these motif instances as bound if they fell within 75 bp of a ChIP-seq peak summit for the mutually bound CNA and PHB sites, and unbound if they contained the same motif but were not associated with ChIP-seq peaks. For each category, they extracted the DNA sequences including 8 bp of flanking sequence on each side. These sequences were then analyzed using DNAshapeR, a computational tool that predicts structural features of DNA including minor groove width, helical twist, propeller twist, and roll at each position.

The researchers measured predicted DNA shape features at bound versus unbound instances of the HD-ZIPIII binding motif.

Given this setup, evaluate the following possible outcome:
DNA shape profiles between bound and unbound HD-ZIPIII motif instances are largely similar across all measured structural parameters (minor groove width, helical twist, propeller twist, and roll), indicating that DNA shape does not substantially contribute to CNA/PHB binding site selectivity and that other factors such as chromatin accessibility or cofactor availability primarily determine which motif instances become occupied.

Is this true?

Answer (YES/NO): NO